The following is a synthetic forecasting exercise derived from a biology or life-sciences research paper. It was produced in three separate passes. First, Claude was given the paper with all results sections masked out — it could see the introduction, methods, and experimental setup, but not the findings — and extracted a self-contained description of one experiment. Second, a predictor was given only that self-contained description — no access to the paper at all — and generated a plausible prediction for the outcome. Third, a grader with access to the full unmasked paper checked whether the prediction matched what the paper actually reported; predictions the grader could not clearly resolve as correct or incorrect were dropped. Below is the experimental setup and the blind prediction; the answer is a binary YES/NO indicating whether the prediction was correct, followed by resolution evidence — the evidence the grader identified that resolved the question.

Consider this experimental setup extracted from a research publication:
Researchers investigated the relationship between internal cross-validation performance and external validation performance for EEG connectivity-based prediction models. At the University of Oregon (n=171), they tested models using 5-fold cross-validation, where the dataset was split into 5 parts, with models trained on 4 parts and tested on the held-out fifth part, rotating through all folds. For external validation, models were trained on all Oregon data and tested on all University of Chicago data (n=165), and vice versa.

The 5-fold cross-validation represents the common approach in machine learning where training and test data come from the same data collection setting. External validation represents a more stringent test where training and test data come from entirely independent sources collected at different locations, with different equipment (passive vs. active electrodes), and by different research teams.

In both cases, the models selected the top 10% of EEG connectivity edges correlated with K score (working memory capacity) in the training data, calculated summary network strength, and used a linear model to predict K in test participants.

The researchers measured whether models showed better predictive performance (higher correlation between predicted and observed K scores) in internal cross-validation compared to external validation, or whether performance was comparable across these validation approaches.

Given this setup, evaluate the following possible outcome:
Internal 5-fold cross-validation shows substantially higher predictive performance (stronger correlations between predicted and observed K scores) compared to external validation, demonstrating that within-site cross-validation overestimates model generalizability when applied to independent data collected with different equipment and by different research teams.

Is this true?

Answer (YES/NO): NO